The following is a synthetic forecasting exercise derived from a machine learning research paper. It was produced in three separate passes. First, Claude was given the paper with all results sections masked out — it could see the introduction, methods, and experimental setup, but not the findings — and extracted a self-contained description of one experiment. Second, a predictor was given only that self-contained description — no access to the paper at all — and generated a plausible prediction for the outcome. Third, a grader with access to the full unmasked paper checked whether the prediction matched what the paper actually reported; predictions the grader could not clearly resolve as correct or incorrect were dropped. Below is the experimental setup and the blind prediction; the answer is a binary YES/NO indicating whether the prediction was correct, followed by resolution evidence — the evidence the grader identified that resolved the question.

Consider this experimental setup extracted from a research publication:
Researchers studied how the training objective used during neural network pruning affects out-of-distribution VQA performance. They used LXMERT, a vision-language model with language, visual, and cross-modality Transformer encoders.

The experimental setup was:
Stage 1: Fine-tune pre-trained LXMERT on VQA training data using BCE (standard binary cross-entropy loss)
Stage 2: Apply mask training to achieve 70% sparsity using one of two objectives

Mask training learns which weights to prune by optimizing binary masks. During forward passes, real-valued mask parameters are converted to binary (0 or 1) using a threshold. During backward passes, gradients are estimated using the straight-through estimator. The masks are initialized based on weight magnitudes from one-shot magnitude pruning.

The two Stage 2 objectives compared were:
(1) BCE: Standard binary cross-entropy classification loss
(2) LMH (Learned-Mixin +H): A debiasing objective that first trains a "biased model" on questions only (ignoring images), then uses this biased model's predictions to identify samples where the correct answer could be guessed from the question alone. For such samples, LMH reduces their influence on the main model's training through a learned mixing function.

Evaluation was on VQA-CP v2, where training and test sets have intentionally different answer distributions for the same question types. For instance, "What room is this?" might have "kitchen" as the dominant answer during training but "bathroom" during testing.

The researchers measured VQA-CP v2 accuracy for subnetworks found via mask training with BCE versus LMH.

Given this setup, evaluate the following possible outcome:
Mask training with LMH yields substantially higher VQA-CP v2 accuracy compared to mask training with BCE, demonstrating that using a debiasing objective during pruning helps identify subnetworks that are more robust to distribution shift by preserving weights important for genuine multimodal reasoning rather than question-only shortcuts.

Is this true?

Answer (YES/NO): YES